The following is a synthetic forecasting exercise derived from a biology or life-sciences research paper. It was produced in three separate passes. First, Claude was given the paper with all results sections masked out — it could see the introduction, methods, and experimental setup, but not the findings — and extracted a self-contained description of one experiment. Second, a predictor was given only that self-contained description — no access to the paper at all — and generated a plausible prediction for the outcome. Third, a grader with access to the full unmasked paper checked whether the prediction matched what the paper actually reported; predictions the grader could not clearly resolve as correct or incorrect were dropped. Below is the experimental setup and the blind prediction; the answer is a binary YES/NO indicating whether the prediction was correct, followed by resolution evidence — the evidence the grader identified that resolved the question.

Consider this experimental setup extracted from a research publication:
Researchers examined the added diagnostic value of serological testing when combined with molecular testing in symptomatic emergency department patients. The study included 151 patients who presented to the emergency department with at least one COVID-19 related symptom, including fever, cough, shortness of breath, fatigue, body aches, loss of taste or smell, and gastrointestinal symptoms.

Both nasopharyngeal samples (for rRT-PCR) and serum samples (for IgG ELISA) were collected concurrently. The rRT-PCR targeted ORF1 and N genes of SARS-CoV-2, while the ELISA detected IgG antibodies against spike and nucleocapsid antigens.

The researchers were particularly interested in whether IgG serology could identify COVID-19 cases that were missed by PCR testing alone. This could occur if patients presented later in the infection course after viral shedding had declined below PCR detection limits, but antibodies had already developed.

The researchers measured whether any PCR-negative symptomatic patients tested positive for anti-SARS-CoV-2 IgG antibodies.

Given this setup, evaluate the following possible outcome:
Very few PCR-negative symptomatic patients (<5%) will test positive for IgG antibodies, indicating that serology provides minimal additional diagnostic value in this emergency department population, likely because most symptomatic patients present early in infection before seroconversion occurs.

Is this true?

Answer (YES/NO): NO